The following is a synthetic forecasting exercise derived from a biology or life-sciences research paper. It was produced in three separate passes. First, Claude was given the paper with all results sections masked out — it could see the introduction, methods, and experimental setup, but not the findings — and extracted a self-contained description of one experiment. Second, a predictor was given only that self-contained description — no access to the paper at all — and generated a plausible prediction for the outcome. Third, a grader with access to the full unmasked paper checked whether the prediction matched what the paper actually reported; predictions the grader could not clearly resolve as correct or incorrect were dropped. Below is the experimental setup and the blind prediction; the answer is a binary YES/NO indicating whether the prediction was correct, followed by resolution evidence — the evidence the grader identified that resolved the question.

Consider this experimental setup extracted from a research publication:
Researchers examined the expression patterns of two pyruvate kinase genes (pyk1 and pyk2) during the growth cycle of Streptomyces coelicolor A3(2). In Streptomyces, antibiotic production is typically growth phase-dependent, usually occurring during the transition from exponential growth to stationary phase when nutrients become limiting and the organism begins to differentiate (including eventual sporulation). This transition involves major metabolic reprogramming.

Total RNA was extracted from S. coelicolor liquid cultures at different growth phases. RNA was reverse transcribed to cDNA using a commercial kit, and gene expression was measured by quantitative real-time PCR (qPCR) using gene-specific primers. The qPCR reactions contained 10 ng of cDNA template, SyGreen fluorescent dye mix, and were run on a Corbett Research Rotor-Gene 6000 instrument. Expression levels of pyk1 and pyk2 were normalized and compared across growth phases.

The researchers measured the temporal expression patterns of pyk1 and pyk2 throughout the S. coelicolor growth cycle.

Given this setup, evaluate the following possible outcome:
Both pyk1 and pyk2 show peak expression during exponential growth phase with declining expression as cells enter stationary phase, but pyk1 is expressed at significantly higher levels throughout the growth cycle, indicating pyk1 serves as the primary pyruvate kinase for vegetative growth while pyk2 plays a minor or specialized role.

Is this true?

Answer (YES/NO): NO